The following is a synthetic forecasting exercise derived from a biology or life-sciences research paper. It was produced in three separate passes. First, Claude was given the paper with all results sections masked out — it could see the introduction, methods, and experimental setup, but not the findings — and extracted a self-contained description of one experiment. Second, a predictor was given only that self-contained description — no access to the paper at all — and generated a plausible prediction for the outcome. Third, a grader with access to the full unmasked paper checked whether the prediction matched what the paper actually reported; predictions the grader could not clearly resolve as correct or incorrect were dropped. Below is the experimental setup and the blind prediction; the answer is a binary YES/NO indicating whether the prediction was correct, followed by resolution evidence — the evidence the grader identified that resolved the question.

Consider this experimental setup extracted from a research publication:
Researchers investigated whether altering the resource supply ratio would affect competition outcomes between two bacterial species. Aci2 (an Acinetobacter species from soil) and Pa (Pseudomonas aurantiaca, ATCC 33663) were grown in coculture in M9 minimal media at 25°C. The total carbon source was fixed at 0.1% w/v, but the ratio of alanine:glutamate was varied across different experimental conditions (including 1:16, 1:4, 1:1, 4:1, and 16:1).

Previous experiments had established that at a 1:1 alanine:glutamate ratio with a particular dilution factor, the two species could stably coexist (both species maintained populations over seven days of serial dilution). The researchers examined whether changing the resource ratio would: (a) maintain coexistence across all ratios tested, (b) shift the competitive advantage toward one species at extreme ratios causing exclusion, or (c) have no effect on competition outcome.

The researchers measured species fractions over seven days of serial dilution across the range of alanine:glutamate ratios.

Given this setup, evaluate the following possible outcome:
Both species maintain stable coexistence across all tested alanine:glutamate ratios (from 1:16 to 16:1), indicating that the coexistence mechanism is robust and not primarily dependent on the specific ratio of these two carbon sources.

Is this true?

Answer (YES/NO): NO